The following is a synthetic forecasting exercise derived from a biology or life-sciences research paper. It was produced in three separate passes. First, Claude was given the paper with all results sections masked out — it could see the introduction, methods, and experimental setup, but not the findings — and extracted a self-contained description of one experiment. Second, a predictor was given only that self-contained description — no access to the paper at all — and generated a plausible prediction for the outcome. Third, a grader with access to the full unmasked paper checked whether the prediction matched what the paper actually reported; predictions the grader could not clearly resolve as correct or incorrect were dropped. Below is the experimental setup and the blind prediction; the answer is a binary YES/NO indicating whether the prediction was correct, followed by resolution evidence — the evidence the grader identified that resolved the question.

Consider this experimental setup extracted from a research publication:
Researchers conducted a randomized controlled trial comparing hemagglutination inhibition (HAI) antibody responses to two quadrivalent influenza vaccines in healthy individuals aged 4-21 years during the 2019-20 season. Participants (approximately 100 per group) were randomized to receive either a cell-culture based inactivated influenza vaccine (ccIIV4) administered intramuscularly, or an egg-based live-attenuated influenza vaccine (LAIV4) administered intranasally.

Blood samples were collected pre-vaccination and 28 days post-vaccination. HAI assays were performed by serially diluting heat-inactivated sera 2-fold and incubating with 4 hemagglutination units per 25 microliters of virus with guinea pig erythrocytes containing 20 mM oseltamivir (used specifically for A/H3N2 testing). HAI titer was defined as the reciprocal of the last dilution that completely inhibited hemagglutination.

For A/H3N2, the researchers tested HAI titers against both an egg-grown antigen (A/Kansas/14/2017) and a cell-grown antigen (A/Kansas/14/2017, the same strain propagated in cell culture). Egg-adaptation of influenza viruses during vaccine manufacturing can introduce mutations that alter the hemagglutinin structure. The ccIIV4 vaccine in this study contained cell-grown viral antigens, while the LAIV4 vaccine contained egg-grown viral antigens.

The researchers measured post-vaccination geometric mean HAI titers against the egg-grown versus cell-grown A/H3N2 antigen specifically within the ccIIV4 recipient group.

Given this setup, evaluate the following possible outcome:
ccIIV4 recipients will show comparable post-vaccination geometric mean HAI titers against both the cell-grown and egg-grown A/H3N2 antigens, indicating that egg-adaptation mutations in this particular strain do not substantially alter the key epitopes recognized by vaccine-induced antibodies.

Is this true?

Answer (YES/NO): NO